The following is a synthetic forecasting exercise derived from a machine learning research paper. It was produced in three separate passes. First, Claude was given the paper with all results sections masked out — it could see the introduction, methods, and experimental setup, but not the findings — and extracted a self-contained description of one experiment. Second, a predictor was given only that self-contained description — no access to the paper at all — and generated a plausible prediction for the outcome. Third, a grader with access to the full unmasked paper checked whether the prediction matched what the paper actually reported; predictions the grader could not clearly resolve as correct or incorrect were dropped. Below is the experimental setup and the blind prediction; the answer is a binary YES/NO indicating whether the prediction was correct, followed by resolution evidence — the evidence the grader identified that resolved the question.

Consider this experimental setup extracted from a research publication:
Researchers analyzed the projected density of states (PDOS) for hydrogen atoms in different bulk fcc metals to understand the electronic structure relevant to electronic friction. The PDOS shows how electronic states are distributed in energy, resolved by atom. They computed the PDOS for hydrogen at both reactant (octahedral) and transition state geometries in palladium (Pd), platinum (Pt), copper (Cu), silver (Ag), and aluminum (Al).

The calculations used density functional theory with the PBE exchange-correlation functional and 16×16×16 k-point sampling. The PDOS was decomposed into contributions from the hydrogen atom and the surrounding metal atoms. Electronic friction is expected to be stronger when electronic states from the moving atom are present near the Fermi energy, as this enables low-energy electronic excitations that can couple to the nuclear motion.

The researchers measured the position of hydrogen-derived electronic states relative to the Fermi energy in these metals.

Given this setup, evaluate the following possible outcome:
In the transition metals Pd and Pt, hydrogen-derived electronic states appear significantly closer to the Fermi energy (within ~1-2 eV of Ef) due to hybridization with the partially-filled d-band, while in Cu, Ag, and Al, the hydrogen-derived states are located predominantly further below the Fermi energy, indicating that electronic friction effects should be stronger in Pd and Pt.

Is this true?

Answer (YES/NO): NO